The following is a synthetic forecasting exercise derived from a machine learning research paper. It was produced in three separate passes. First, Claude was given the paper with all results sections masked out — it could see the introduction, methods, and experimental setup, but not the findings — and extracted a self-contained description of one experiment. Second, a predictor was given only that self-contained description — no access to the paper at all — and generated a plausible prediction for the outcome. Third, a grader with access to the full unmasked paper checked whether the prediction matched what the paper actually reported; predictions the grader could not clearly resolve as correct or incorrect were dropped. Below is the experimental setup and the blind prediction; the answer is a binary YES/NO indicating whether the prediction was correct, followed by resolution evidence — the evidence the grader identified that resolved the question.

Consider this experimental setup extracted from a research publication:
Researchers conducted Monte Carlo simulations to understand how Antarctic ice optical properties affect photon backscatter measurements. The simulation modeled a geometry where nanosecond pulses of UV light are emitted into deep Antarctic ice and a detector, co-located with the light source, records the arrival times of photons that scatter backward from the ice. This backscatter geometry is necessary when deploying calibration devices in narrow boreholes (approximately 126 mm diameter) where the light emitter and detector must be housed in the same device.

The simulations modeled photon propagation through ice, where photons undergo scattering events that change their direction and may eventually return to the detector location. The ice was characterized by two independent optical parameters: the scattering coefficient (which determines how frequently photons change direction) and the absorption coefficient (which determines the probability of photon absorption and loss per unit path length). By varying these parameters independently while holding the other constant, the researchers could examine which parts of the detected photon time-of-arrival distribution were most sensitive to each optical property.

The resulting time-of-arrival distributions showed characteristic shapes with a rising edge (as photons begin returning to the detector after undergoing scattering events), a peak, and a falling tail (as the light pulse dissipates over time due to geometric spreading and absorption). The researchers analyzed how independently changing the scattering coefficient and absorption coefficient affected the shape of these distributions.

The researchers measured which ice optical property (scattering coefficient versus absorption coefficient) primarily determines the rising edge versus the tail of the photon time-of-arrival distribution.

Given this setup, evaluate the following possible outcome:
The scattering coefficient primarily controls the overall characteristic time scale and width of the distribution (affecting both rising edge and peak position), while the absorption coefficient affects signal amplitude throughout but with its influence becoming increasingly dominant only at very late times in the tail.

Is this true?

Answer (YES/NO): NO